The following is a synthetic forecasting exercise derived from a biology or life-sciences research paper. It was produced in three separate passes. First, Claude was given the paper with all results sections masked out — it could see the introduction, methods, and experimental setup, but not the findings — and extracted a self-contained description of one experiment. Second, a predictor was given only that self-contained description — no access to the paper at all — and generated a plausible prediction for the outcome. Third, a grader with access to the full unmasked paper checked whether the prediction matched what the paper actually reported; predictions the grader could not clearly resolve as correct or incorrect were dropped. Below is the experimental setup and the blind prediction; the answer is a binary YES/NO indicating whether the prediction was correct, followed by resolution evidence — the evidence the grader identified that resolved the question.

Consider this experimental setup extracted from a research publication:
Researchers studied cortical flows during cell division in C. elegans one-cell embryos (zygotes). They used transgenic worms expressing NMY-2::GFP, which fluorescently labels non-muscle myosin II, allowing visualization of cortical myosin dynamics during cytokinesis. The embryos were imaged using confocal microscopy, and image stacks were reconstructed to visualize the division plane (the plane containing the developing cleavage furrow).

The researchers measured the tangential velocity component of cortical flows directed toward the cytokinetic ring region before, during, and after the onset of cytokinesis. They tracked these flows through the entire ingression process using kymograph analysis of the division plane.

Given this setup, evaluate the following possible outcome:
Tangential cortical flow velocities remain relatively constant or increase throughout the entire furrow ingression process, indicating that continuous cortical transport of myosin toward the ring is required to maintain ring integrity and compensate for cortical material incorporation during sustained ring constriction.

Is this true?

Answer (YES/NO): NO